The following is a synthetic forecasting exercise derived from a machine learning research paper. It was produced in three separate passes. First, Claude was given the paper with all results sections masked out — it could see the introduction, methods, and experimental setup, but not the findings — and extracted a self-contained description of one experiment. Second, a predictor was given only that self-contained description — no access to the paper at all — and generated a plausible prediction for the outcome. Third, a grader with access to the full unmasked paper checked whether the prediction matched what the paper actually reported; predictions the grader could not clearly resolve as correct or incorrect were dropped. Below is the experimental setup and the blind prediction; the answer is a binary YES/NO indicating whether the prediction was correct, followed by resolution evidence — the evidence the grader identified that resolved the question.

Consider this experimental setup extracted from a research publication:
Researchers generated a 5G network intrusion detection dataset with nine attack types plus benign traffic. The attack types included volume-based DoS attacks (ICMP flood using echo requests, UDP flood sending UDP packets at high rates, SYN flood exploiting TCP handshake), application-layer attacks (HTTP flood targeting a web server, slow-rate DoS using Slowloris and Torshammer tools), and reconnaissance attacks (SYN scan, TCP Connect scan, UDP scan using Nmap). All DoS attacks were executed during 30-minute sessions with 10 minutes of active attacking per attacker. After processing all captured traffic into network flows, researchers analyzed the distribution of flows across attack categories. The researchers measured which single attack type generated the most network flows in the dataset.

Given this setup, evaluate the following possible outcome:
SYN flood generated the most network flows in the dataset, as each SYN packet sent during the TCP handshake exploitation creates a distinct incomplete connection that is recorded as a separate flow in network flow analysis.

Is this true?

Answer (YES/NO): NO